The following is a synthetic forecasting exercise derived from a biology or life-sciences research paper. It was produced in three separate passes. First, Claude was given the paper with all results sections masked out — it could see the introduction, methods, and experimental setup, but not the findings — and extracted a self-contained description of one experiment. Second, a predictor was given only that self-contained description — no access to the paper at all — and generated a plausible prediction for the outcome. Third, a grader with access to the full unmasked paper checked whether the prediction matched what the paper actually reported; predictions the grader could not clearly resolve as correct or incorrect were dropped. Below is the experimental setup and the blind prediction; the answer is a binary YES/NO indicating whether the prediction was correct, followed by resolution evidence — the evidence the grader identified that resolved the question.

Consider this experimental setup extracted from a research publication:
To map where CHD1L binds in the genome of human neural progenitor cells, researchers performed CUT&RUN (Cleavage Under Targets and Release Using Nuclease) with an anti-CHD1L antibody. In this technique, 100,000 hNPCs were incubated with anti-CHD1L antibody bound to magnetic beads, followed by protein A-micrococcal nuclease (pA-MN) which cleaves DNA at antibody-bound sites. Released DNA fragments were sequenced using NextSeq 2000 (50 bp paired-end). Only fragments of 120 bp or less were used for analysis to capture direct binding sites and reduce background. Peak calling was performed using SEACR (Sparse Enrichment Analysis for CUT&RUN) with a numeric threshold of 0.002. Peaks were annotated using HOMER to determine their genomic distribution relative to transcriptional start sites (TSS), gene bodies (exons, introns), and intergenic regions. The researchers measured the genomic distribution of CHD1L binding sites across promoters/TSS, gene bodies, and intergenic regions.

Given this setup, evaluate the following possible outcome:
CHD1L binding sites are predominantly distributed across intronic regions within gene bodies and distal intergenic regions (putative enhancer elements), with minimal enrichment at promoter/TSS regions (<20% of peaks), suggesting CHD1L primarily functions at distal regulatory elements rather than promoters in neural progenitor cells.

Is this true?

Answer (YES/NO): YES